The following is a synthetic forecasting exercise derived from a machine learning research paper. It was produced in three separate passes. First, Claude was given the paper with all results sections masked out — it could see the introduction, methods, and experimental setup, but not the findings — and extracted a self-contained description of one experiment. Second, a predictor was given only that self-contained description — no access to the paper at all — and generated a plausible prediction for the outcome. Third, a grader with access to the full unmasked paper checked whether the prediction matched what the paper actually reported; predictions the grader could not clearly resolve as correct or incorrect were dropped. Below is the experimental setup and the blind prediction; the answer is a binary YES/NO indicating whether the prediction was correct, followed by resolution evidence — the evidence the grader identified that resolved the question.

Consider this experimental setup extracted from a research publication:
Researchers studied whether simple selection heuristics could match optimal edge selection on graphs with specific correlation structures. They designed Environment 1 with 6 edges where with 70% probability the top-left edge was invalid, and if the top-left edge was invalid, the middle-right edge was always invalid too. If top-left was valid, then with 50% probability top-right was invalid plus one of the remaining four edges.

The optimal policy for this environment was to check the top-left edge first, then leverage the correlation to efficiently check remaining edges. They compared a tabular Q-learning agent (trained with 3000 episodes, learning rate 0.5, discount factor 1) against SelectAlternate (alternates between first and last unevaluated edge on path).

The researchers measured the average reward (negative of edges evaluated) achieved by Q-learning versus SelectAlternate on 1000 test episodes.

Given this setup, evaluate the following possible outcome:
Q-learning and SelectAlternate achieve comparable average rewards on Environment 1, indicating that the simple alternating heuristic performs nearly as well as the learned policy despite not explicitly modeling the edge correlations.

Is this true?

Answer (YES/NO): YES